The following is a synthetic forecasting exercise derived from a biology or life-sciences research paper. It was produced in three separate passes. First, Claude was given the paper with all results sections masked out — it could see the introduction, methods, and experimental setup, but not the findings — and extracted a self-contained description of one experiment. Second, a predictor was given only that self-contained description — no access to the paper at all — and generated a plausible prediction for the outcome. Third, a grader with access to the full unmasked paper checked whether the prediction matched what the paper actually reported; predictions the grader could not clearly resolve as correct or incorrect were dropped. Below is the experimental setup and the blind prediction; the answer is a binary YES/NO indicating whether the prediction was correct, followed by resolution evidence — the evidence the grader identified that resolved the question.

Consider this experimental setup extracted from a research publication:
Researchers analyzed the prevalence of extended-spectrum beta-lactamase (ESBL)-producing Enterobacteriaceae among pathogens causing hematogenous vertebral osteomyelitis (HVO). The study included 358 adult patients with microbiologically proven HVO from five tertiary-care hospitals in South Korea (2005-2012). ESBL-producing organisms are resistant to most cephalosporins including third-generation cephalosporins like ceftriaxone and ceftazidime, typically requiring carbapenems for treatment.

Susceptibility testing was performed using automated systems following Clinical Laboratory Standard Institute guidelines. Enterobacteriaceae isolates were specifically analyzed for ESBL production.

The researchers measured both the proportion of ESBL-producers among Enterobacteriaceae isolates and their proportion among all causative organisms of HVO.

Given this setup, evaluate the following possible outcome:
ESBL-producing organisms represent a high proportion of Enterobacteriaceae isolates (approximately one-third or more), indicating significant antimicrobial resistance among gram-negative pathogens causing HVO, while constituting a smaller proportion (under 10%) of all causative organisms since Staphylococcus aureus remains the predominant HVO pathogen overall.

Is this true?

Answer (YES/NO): NO